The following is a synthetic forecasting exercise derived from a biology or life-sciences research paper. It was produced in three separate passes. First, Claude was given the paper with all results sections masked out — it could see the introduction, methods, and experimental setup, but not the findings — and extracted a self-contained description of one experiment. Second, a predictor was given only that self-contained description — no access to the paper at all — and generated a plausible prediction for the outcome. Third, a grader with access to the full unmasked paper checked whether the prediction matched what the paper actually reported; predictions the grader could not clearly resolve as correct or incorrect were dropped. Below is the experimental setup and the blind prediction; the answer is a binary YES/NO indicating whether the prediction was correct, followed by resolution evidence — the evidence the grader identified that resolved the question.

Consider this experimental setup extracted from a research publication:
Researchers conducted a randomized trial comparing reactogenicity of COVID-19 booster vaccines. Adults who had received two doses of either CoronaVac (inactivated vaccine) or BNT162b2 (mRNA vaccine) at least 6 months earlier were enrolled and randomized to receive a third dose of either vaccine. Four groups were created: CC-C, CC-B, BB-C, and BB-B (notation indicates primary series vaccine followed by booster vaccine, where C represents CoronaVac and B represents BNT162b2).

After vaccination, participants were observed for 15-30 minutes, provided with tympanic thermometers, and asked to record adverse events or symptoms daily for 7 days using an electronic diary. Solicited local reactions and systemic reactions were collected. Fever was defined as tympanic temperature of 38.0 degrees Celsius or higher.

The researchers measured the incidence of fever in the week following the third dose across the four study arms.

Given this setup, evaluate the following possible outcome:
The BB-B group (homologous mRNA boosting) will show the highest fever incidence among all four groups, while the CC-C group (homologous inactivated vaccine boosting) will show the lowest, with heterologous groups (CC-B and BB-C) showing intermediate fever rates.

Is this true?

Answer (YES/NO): NO